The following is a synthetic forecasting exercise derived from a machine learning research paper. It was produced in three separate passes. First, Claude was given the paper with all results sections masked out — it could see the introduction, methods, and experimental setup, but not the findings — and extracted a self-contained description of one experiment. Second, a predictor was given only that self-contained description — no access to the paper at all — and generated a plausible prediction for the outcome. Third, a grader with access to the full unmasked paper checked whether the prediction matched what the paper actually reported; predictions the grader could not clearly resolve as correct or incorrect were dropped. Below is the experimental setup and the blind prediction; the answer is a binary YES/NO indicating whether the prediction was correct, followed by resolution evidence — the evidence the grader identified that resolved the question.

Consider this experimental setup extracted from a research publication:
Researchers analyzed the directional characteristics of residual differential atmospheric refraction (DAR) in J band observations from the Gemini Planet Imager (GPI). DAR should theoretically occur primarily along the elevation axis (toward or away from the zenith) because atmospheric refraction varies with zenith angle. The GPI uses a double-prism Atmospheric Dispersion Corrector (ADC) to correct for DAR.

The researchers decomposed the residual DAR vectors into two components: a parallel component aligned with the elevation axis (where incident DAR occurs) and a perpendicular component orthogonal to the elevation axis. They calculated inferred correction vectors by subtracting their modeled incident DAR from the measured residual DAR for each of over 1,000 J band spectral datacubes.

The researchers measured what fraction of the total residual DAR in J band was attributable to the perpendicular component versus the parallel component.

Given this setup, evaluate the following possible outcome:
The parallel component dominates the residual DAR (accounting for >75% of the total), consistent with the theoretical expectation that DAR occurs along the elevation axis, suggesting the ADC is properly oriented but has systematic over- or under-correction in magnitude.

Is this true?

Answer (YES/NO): NO